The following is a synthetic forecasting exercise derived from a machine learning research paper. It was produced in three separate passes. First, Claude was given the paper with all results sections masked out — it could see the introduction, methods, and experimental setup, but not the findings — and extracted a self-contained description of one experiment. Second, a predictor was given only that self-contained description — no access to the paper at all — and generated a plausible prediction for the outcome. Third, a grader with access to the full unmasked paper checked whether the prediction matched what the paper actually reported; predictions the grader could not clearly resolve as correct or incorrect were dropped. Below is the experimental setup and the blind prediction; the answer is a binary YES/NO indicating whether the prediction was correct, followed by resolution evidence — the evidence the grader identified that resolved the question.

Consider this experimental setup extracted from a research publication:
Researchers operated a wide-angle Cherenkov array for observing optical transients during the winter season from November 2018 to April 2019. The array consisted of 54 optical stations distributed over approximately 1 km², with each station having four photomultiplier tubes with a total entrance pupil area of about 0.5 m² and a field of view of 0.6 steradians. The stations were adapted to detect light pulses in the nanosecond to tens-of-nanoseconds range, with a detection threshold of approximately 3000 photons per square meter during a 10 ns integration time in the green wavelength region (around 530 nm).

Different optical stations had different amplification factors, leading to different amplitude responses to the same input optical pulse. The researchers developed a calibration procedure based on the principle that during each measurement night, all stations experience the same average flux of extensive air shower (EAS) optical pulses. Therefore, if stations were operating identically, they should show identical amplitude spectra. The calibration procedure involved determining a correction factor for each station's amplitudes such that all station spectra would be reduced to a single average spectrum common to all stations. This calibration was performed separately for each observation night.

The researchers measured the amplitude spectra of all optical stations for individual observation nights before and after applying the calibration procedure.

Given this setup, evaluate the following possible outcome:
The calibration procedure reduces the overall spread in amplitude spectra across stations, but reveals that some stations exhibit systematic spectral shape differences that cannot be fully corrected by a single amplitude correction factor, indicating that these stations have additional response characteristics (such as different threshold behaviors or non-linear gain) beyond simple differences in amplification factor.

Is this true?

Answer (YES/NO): NO